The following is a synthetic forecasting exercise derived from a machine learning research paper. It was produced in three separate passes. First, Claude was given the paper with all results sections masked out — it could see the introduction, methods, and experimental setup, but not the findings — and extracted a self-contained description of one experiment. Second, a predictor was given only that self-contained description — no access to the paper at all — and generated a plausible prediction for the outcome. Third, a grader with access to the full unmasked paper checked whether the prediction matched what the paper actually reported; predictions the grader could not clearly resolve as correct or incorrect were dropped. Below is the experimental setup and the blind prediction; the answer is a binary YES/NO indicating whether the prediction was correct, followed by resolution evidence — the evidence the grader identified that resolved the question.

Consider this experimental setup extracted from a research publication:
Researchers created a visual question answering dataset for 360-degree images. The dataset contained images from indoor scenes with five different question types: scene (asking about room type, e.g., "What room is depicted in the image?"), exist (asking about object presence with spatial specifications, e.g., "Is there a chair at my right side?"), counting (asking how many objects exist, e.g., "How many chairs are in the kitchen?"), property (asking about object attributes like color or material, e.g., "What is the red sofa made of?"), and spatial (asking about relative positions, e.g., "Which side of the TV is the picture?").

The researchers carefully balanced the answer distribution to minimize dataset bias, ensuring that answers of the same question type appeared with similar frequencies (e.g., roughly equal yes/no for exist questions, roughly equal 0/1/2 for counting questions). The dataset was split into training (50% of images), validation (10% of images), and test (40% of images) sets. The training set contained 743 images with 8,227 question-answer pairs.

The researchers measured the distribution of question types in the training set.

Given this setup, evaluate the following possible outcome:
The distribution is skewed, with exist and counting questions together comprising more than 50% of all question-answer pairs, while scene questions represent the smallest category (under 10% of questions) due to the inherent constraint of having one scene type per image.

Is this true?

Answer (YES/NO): NO